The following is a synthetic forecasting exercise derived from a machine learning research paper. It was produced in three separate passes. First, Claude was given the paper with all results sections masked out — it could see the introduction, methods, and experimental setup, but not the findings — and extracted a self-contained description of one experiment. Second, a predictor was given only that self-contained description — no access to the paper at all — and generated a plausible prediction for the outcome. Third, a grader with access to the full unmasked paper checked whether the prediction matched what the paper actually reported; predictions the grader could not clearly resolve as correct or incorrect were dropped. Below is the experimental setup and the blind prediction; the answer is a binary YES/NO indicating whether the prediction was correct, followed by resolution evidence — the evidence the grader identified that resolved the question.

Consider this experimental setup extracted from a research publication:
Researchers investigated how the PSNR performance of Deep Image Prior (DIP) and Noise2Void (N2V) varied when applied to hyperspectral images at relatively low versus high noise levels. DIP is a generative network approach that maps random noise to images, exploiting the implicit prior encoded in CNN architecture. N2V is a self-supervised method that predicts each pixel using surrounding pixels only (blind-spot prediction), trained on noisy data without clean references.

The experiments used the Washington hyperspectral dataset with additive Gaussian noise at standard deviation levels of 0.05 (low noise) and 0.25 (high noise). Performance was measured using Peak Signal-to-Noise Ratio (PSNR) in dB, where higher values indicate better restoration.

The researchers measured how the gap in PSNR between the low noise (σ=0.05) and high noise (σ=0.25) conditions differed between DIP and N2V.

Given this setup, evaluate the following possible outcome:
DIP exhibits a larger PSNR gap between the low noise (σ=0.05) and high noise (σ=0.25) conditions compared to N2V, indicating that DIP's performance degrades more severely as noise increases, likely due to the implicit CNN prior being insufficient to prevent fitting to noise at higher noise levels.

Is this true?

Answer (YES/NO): YES